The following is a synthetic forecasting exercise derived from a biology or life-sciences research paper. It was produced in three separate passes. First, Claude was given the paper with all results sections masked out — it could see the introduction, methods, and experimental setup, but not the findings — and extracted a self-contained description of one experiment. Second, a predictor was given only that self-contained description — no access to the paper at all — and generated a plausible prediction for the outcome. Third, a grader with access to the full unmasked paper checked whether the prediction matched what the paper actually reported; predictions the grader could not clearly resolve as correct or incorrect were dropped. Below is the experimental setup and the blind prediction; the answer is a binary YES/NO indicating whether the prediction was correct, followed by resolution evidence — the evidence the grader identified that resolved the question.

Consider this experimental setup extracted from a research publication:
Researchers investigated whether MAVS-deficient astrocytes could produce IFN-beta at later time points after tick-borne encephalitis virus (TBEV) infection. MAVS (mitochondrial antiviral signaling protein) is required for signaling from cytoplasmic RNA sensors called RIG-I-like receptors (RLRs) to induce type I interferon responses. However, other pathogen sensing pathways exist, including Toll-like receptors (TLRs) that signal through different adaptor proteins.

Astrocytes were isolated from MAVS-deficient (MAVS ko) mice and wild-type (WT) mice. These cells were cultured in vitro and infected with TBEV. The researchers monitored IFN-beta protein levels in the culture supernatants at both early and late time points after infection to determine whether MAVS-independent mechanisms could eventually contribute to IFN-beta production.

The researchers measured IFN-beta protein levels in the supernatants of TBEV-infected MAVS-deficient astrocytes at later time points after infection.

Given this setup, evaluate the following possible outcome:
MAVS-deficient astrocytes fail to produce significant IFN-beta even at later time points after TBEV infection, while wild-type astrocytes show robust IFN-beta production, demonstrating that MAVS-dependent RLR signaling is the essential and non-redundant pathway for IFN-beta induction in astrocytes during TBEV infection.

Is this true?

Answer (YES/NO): NO